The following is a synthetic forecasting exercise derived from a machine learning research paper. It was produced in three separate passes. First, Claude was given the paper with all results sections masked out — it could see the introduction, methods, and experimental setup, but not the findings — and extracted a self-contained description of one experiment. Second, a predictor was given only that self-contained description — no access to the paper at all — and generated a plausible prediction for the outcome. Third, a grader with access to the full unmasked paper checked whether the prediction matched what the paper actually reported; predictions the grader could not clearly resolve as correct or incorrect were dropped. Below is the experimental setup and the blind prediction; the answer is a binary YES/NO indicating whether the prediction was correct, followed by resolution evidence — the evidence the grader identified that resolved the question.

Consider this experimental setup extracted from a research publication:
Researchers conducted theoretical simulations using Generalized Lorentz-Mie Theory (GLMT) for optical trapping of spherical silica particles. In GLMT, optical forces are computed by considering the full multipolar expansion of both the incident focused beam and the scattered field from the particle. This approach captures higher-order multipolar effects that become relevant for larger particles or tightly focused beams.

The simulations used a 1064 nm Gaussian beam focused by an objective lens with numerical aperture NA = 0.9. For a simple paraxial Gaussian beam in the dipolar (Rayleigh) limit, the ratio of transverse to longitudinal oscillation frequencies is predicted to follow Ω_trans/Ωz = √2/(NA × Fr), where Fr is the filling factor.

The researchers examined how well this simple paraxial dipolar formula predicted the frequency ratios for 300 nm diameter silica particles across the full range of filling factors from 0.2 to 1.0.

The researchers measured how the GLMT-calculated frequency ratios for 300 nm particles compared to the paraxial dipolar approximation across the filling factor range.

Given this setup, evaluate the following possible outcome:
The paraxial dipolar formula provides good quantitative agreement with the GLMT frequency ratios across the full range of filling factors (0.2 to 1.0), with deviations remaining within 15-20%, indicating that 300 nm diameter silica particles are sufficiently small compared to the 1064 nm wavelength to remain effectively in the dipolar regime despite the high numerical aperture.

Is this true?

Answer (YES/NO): NO